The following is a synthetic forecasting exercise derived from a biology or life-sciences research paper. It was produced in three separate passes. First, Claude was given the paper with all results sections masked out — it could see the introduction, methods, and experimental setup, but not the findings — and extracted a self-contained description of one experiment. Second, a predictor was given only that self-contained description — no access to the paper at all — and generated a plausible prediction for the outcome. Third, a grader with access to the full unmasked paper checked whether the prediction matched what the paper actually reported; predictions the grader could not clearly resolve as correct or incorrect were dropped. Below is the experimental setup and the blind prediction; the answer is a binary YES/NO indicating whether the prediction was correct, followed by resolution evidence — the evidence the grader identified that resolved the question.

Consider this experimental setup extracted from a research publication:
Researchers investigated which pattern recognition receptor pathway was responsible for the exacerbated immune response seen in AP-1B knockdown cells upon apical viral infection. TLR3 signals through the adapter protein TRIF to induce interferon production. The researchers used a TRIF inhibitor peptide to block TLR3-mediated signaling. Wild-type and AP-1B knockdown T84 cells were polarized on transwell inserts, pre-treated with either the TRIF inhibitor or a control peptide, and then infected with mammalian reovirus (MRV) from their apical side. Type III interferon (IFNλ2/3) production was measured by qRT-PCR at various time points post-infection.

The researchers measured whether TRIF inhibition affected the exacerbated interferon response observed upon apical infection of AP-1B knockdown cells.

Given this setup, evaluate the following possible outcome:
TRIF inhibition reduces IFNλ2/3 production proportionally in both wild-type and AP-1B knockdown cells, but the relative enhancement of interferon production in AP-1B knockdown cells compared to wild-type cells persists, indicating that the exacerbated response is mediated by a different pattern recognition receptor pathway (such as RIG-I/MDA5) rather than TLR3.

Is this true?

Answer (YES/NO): NO